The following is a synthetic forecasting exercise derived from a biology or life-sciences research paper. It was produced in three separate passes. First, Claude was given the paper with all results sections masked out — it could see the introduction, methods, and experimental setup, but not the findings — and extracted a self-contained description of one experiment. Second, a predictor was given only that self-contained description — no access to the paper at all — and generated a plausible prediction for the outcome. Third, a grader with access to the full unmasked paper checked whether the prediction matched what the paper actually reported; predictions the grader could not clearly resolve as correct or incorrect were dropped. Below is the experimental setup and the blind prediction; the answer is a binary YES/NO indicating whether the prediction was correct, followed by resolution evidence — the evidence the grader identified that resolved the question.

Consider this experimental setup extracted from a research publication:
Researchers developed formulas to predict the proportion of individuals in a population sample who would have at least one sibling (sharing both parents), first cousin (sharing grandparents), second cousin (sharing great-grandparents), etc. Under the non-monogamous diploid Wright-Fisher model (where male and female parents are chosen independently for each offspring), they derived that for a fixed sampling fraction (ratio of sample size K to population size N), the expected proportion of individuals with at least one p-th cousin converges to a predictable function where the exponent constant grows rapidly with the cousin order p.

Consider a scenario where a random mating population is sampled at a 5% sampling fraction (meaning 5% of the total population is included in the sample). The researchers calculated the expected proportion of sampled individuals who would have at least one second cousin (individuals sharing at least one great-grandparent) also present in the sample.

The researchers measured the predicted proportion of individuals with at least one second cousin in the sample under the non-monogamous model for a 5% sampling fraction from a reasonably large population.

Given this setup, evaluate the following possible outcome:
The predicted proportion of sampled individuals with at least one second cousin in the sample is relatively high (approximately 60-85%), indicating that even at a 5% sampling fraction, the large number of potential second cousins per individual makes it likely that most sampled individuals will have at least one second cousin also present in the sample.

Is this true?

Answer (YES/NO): YES